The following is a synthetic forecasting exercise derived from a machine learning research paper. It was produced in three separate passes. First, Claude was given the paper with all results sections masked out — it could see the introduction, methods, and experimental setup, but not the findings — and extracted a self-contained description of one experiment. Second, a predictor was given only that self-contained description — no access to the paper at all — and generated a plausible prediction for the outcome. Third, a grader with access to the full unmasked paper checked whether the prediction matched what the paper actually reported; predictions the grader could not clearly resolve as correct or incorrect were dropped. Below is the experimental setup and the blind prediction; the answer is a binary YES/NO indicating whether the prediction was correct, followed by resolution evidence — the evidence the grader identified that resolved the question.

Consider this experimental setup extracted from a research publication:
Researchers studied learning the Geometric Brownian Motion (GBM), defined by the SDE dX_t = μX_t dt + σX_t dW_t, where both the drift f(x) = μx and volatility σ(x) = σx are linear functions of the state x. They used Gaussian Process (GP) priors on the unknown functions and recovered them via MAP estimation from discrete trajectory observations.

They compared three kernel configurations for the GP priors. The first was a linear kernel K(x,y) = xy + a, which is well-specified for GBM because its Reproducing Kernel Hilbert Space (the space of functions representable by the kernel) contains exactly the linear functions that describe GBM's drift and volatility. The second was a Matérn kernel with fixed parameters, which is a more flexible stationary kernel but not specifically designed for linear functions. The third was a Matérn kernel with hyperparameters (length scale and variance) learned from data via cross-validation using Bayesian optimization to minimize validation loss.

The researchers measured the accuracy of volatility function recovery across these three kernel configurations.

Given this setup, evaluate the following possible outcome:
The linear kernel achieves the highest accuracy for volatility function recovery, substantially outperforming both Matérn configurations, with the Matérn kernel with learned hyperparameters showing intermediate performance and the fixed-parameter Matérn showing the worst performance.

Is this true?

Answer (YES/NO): NO